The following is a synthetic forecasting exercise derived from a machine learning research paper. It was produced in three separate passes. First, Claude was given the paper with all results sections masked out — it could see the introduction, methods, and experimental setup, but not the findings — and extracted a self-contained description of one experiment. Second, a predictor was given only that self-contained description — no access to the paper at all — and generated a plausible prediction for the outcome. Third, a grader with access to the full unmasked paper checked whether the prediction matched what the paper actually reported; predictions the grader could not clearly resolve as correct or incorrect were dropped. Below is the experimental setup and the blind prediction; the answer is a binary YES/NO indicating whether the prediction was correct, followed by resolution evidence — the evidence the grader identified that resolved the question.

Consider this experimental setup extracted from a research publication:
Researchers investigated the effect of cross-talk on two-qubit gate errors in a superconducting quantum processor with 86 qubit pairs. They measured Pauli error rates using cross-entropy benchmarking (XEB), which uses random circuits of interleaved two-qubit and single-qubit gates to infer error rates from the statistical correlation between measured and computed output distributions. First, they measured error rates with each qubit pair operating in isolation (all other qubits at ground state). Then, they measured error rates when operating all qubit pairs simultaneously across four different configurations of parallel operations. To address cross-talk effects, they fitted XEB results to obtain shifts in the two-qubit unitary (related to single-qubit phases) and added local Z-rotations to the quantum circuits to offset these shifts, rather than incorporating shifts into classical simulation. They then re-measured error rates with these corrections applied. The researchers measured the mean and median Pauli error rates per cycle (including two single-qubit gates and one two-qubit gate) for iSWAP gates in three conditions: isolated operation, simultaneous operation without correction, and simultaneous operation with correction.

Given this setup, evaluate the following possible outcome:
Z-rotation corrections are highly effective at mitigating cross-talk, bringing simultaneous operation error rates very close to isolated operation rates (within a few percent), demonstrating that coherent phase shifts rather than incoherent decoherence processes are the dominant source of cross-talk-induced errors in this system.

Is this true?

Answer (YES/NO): NO